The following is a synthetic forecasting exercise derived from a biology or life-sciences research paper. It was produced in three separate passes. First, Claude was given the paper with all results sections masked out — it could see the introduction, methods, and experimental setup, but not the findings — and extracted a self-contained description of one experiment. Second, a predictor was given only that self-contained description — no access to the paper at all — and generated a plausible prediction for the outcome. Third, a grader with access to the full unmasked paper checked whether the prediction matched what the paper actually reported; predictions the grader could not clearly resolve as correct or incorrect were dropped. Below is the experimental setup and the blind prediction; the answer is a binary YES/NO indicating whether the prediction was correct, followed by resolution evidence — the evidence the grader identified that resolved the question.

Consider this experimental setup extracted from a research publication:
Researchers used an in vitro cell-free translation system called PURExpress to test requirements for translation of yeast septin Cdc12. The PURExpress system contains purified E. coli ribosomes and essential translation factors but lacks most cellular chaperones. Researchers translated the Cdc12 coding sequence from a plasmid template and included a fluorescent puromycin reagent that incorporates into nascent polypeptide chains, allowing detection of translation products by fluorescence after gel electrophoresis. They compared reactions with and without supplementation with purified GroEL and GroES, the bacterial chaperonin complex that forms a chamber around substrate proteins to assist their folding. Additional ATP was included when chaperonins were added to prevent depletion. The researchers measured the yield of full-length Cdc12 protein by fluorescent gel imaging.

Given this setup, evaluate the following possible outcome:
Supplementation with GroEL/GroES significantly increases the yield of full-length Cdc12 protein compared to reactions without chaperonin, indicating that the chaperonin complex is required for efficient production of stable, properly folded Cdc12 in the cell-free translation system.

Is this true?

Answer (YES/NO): NO